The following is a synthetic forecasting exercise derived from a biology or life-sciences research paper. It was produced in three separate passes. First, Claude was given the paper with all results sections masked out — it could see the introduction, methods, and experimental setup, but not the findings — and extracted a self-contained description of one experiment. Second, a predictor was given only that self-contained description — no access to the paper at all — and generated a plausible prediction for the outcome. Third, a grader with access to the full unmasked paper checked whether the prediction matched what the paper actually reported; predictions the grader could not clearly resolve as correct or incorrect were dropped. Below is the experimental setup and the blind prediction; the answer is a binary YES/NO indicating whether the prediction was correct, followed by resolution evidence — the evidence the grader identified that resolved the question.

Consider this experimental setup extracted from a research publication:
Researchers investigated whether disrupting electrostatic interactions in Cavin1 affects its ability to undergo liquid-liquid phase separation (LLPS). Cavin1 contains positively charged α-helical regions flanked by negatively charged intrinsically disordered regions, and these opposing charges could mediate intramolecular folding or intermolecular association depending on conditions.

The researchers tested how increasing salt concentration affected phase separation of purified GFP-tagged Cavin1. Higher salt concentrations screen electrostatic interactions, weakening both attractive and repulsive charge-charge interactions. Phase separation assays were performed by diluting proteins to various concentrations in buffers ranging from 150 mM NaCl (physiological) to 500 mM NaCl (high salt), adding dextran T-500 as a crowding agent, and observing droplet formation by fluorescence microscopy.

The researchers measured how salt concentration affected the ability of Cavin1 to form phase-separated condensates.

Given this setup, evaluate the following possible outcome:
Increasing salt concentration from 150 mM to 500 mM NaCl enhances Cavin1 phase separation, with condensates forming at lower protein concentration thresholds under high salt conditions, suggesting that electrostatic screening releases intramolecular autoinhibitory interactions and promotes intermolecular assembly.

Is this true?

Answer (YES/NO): NO